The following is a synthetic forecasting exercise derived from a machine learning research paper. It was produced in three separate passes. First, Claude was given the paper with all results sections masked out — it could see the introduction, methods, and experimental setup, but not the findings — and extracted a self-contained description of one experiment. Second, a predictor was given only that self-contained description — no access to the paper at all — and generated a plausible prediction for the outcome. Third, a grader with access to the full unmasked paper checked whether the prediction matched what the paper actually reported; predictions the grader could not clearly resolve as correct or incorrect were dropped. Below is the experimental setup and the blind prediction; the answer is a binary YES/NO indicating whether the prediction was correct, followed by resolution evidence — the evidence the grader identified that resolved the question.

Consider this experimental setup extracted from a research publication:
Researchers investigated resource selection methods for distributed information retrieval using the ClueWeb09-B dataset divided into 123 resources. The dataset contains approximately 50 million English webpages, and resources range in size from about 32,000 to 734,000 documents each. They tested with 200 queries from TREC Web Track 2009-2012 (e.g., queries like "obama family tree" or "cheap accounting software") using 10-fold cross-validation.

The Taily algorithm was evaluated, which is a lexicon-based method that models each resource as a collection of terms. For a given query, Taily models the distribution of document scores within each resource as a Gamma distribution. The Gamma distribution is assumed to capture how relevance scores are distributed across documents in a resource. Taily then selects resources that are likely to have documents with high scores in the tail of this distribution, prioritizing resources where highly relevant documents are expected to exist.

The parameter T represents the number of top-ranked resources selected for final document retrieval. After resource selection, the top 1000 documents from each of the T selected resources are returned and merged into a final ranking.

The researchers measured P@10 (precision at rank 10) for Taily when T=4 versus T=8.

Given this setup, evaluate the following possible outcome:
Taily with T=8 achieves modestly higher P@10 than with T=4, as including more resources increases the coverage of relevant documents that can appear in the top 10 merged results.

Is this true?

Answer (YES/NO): NO